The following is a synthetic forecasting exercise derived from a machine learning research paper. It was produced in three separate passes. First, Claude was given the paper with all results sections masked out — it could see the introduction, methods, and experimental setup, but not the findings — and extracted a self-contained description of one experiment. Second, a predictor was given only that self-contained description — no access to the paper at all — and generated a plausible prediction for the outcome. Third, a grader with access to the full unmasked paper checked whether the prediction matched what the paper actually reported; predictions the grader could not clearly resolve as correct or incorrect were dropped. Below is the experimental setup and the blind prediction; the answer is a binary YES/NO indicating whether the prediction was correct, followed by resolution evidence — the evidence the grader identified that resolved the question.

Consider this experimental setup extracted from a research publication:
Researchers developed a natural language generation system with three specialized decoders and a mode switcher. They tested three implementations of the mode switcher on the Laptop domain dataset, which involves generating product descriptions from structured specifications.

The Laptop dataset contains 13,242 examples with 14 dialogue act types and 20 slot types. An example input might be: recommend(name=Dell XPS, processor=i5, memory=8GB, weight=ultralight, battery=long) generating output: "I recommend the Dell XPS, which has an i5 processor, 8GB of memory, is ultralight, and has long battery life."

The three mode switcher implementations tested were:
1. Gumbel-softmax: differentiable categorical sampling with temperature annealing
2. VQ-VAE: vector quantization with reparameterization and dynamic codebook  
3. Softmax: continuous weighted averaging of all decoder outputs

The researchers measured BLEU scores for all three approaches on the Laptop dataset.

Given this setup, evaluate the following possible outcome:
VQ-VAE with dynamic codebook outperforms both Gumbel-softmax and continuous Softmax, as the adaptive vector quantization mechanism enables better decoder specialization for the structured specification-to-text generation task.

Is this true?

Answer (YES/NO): NO